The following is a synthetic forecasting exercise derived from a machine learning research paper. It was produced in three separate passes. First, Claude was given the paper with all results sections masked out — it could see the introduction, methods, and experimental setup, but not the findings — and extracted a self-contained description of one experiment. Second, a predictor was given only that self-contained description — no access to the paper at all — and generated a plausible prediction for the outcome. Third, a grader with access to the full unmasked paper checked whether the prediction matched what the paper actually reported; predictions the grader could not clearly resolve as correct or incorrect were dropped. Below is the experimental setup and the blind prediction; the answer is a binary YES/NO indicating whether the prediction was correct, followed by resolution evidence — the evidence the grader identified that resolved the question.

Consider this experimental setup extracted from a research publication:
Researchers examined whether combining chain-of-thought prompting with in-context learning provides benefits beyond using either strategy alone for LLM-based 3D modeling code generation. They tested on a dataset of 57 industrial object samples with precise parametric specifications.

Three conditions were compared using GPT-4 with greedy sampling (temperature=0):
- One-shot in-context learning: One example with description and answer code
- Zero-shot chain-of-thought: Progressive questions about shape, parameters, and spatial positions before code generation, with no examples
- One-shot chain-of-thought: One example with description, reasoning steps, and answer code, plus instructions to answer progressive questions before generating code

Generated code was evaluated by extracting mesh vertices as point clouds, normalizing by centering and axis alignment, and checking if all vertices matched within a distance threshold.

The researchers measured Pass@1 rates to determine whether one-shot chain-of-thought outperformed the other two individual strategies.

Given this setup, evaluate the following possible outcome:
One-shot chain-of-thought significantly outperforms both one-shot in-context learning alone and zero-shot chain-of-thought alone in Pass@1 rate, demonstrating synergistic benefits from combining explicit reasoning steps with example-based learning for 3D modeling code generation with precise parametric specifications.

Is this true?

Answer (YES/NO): YES